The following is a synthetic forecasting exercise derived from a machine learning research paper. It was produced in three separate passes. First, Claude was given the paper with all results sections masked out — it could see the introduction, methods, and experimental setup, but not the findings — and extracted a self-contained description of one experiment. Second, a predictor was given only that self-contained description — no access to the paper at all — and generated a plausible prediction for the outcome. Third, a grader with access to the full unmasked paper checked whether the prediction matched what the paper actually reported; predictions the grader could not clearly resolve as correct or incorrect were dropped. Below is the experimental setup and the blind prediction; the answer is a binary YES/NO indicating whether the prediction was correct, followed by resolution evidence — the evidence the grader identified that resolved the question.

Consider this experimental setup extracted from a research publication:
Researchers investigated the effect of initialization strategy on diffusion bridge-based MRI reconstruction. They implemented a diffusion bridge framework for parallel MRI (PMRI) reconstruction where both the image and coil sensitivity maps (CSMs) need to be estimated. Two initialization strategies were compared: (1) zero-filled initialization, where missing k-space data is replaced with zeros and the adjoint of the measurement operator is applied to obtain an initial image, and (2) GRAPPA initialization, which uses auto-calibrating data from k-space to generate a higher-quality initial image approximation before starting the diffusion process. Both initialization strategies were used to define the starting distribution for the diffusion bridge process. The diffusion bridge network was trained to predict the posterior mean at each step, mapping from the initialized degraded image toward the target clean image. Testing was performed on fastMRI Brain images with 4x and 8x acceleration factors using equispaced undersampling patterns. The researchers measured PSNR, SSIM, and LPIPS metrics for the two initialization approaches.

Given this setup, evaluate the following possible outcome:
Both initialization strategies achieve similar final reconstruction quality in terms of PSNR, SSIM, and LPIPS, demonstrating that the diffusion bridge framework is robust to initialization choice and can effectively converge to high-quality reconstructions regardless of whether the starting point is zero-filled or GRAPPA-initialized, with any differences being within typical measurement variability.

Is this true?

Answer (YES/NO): NO